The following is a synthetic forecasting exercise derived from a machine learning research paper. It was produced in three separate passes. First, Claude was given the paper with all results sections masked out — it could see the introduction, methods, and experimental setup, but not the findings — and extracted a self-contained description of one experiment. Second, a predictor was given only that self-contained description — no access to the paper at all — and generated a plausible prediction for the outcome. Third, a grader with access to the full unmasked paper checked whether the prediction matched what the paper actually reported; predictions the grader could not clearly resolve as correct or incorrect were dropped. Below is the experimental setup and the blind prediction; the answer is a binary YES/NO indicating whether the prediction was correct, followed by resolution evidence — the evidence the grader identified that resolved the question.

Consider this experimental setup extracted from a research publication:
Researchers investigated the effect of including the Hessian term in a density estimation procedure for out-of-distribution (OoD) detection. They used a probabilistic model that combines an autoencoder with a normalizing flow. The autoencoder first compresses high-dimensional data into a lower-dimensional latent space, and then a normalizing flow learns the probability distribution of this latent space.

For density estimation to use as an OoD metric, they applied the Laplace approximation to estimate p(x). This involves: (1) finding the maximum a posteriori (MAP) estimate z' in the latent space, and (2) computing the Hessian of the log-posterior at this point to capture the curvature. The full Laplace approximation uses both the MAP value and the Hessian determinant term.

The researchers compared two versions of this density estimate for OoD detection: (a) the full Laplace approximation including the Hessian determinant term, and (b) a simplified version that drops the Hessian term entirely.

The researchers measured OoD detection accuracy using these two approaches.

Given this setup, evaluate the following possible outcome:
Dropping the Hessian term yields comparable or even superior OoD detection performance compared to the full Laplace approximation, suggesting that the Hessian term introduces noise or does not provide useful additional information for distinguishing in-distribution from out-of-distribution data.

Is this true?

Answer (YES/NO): YES